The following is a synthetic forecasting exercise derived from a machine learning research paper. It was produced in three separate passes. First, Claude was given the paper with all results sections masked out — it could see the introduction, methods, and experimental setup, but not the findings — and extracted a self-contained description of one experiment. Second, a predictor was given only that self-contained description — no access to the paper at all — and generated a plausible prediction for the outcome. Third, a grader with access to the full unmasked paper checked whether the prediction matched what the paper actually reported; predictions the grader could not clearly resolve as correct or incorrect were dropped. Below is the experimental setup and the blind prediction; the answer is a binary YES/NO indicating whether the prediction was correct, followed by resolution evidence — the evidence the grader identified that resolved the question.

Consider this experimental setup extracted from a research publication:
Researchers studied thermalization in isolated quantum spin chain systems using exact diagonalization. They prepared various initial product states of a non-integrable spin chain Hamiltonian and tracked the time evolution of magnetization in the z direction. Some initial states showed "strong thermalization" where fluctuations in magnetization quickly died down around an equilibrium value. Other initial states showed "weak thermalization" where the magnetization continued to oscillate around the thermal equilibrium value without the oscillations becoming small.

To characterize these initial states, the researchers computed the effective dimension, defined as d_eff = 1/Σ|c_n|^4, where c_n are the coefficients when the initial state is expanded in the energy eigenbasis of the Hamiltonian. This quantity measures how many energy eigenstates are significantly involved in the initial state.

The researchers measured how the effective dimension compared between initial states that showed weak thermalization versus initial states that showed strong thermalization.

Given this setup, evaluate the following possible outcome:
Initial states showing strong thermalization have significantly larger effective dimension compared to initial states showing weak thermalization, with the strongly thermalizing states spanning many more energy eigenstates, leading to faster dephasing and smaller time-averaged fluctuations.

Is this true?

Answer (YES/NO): YES